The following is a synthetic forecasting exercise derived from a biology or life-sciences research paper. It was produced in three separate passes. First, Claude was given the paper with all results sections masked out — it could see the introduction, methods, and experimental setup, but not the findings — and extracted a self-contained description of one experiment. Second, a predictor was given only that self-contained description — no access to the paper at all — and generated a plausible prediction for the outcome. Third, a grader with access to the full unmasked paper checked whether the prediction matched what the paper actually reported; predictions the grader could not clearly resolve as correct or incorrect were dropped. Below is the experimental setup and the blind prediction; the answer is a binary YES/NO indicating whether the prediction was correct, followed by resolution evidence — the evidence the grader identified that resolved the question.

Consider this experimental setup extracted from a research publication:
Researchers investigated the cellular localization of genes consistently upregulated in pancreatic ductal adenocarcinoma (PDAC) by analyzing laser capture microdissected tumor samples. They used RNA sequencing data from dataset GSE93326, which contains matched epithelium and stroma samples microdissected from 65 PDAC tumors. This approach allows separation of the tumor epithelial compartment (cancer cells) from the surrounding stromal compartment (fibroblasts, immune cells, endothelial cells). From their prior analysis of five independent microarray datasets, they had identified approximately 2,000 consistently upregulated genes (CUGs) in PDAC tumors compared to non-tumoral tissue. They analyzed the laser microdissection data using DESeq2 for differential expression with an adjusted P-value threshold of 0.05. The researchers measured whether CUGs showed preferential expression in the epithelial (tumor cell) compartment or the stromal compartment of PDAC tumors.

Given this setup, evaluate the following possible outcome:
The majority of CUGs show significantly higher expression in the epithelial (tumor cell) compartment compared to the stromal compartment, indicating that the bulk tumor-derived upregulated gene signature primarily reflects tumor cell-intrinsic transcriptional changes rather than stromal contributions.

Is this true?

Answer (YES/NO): YES